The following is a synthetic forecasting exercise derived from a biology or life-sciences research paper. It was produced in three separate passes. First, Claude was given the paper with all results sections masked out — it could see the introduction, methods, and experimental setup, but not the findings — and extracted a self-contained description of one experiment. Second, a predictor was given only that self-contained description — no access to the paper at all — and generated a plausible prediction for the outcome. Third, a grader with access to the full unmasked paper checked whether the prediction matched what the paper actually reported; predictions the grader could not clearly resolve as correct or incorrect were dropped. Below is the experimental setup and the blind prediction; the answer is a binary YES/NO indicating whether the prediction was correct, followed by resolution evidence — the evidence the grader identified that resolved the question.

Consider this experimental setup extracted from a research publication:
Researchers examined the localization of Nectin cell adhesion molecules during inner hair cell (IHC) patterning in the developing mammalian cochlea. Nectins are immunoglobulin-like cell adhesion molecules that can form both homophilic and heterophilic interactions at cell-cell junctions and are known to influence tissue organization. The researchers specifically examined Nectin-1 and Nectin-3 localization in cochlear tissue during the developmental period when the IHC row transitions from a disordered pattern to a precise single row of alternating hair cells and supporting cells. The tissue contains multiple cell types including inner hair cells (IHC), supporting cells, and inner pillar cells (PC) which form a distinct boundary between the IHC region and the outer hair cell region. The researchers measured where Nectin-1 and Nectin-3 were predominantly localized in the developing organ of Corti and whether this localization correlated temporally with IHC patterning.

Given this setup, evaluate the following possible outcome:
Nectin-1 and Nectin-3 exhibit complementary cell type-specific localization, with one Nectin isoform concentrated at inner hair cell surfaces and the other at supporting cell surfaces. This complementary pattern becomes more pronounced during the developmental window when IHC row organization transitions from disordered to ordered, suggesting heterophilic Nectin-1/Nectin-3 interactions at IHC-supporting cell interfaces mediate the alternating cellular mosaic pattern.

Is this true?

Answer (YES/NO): NO